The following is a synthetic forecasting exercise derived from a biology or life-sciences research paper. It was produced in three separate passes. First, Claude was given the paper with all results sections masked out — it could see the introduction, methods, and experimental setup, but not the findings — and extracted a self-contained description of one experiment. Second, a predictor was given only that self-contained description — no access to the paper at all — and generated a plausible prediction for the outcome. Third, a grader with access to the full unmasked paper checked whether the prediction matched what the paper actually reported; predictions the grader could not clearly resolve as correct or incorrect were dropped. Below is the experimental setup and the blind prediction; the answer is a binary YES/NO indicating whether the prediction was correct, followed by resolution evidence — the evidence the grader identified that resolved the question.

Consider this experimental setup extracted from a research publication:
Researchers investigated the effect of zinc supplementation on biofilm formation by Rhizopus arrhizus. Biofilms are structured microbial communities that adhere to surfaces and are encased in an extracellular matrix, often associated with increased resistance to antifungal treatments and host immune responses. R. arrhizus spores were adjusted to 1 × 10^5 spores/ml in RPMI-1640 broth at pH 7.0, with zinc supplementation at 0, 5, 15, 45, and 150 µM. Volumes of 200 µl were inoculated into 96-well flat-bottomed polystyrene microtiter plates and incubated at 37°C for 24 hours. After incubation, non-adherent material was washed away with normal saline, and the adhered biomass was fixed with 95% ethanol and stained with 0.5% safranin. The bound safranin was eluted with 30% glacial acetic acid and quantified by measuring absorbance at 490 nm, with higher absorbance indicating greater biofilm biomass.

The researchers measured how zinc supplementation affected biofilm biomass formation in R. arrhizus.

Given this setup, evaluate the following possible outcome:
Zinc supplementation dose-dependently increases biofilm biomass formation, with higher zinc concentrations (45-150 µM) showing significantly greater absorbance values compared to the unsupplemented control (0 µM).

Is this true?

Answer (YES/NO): NO